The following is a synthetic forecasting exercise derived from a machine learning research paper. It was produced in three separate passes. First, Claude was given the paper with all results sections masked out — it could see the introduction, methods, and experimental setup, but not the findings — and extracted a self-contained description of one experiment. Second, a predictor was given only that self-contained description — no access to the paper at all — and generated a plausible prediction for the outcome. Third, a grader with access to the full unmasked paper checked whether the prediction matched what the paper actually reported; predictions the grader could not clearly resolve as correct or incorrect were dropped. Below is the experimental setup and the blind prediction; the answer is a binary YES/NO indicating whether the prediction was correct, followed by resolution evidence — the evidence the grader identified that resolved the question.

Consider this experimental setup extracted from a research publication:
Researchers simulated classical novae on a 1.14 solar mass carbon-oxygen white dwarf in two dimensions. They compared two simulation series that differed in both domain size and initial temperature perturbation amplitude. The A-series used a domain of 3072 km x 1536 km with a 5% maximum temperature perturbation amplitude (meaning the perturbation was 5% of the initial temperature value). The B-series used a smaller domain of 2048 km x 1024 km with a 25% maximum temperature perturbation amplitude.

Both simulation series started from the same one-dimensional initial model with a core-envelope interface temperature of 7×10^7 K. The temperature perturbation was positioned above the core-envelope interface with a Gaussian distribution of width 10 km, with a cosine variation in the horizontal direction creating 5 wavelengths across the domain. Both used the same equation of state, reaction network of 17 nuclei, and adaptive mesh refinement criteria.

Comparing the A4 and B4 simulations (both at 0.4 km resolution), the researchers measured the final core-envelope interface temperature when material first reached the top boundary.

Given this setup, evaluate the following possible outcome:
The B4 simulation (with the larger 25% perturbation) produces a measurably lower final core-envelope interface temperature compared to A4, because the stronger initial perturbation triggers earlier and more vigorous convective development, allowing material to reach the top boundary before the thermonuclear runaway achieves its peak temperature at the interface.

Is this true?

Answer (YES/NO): NO